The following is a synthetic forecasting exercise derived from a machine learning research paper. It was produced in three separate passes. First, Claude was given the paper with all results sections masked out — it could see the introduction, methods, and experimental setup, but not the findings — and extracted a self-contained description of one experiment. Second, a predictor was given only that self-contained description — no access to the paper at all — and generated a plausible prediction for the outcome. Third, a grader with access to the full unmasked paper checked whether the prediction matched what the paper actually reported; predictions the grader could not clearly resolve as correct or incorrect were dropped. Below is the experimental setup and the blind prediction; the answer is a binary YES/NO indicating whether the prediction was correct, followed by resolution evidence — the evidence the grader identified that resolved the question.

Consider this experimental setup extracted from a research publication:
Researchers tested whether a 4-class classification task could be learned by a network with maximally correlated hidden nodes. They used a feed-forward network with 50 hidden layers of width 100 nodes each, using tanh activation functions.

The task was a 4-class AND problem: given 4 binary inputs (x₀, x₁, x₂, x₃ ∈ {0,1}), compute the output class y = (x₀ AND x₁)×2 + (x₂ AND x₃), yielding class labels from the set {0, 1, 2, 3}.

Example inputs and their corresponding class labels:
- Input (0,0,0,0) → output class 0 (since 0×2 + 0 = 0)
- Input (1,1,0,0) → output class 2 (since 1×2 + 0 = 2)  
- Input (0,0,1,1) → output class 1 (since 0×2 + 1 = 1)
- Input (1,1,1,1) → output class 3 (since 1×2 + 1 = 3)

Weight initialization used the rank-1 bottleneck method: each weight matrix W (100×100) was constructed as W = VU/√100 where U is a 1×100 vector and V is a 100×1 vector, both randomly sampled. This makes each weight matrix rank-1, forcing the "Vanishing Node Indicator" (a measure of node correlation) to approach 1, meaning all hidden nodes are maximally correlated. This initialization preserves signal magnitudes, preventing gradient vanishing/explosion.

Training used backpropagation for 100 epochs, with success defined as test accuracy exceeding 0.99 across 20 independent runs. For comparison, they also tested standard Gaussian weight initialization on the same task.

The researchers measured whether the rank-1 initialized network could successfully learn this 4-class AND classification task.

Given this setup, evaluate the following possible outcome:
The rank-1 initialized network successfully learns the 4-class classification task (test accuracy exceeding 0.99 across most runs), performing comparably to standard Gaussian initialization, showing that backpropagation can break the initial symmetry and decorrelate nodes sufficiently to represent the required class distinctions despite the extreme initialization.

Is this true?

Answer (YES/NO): NO